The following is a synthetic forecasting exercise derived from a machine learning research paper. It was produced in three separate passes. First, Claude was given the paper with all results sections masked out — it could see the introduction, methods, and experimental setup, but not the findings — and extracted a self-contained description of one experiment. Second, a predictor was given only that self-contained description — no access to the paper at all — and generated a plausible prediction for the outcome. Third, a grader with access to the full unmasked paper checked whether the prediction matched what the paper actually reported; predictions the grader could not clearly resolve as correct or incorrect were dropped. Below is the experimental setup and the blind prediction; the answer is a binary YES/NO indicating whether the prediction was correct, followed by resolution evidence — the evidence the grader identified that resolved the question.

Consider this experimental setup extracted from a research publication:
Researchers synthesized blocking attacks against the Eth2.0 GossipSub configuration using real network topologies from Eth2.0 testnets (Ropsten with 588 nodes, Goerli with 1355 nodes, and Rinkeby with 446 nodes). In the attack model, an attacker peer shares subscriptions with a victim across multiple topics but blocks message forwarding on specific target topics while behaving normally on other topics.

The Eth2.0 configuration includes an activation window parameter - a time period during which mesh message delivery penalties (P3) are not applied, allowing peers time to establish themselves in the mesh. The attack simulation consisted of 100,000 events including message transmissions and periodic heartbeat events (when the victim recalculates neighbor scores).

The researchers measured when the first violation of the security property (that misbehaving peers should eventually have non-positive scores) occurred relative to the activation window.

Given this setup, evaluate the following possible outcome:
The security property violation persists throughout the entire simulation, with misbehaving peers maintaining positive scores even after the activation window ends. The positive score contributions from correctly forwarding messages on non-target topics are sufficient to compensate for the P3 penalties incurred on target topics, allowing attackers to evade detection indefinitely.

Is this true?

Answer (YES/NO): YES